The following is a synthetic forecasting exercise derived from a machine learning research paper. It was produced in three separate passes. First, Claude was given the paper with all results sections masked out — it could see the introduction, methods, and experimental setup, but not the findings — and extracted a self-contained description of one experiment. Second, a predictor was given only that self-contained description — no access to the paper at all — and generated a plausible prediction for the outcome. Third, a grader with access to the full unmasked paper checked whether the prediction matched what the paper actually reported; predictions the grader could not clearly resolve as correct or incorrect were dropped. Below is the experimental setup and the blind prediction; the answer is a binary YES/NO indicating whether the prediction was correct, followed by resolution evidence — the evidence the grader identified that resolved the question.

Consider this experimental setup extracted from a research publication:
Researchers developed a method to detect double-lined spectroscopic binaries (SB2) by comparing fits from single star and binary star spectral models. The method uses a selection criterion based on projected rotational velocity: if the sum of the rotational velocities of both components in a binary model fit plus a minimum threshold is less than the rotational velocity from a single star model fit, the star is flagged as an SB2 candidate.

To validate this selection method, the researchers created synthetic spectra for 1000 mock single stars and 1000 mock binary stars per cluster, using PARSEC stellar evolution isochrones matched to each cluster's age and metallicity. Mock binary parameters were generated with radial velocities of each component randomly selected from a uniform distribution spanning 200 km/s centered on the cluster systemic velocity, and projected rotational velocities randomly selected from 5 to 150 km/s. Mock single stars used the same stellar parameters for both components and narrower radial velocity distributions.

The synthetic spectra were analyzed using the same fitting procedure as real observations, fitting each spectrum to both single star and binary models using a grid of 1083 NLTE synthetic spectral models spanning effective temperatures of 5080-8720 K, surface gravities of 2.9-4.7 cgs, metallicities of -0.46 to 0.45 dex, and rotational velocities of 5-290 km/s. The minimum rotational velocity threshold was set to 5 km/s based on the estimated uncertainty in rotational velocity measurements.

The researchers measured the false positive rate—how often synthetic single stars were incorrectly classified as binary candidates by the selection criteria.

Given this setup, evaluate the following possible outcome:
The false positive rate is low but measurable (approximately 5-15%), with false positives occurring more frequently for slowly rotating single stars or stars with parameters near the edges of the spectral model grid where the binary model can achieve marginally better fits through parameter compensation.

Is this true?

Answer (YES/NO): NO